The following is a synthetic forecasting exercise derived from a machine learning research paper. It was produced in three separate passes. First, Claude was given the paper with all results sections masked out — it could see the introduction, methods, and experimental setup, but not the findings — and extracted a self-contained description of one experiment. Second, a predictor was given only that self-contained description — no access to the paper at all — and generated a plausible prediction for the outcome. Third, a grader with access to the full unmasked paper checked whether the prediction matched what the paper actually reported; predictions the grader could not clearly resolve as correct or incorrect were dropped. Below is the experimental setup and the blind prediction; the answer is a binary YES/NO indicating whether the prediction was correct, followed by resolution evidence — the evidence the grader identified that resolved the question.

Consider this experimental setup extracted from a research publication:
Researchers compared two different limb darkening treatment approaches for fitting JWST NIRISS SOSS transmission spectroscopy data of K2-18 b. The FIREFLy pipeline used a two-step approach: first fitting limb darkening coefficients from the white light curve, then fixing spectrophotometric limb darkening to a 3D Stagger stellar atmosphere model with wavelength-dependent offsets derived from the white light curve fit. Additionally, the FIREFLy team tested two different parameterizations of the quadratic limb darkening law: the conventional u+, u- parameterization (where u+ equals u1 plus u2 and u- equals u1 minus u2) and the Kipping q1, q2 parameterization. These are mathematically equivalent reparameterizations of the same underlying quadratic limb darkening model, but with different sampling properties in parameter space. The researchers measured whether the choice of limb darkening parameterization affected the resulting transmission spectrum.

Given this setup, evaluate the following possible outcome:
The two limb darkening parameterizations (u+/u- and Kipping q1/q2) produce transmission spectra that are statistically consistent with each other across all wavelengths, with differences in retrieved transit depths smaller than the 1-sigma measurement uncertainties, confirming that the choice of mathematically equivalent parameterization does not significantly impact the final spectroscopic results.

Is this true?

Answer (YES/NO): YES